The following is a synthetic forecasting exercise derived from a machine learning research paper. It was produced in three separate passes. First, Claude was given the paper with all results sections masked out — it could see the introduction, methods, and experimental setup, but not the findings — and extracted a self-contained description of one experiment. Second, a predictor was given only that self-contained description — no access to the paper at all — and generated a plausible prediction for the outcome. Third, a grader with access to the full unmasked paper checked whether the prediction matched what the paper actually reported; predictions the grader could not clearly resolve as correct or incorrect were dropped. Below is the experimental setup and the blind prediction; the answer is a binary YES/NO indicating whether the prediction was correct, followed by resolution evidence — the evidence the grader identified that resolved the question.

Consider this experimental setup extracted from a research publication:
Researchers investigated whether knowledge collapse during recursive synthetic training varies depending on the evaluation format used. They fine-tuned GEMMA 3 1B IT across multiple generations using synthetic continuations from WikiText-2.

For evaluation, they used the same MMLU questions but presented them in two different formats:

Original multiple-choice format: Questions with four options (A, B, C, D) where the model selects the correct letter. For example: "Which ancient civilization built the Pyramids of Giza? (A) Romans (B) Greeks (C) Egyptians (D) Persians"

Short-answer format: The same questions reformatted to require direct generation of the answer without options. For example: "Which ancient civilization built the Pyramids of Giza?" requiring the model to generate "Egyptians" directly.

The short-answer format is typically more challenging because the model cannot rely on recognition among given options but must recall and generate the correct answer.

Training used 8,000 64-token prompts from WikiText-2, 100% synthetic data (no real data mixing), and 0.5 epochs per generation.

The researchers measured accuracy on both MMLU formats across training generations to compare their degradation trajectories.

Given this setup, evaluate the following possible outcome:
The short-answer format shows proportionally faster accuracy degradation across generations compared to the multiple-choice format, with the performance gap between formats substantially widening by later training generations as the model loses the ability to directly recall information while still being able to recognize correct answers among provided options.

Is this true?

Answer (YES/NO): NO